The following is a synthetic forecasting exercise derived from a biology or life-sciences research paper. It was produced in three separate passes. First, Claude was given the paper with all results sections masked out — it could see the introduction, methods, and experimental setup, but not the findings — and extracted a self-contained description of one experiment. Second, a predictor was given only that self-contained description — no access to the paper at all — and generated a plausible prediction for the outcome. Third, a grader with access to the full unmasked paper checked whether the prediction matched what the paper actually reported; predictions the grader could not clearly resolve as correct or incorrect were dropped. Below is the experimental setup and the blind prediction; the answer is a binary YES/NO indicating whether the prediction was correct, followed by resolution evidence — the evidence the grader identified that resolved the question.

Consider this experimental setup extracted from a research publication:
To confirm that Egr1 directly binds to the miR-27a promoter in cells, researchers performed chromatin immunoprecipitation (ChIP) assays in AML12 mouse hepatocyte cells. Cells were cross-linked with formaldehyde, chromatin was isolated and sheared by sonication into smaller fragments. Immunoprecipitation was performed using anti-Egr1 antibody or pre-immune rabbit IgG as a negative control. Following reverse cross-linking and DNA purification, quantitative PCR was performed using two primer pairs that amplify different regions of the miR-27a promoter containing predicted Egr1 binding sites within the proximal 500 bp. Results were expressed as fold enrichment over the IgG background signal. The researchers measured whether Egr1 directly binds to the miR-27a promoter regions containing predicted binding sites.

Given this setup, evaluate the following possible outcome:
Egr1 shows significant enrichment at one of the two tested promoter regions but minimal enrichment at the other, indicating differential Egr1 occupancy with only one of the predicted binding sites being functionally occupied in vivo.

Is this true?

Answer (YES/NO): YES